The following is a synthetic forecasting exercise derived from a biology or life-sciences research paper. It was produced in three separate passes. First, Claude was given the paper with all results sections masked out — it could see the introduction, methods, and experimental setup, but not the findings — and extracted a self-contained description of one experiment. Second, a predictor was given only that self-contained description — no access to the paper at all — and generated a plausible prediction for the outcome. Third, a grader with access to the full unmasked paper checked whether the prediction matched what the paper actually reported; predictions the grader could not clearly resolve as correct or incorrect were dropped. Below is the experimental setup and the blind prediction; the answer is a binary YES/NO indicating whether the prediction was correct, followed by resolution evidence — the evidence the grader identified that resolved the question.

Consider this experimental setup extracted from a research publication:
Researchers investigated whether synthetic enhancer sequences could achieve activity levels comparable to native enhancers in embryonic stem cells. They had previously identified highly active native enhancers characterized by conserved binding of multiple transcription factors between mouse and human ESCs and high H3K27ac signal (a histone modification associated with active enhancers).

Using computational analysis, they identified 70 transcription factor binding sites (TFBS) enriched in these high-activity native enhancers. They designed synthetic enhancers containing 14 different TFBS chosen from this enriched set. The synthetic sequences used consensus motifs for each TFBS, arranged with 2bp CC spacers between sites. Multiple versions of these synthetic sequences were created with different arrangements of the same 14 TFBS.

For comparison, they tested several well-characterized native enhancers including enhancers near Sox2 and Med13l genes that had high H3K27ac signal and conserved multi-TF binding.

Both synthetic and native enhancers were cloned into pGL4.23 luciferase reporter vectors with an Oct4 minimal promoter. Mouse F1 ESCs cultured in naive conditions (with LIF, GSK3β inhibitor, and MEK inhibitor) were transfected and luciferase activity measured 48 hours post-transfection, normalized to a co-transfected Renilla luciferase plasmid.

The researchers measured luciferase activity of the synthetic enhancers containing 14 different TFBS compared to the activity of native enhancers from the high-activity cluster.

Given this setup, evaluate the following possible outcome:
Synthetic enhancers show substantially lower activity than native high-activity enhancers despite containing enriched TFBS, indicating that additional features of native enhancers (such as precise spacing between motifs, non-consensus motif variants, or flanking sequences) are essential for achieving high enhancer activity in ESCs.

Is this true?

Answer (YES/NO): NO